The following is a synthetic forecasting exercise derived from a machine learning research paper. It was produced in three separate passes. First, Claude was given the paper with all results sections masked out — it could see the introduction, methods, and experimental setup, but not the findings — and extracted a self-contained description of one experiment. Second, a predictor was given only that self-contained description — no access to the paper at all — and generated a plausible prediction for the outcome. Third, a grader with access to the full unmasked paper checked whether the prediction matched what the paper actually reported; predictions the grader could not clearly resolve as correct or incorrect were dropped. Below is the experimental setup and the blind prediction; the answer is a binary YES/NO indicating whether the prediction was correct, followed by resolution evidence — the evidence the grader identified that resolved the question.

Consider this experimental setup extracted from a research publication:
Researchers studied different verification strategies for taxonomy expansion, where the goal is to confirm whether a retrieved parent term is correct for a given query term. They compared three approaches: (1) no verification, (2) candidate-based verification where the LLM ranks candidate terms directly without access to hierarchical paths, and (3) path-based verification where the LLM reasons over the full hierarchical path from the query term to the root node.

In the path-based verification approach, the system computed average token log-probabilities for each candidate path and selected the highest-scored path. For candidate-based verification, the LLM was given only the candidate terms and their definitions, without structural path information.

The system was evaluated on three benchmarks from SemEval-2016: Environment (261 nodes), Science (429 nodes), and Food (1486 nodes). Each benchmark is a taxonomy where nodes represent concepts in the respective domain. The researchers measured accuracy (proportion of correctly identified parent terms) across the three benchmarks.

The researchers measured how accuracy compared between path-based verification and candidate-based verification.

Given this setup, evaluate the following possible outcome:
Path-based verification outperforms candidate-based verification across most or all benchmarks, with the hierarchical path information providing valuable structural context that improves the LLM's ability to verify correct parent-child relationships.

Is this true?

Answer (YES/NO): YES